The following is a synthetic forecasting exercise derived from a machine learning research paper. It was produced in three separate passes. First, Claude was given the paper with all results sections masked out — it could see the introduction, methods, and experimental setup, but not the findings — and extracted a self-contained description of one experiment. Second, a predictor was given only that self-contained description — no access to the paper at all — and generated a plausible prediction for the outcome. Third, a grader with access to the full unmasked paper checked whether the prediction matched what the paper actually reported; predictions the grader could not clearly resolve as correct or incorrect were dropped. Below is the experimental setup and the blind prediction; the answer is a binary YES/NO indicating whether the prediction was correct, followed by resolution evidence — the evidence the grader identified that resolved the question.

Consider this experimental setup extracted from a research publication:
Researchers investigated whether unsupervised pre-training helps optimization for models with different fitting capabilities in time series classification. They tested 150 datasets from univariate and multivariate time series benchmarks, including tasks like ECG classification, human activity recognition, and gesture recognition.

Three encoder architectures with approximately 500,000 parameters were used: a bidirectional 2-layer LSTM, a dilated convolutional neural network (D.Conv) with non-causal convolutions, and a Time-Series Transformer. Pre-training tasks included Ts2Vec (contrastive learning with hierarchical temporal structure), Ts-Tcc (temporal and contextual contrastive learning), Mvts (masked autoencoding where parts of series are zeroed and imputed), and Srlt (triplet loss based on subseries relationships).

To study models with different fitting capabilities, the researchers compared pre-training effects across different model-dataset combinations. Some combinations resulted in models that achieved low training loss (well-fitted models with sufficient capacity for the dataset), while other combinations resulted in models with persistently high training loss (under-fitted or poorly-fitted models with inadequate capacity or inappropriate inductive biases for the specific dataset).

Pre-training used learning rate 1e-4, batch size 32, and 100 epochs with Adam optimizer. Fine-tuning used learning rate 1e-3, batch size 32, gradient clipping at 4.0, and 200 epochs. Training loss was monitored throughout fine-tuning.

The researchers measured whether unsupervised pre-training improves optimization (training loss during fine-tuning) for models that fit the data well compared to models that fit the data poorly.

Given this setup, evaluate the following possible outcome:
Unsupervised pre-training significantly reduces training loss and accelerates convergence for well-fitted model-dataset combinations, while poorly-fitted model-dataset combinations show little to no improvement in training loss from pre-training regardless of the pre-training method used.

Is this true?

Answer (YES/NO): NO